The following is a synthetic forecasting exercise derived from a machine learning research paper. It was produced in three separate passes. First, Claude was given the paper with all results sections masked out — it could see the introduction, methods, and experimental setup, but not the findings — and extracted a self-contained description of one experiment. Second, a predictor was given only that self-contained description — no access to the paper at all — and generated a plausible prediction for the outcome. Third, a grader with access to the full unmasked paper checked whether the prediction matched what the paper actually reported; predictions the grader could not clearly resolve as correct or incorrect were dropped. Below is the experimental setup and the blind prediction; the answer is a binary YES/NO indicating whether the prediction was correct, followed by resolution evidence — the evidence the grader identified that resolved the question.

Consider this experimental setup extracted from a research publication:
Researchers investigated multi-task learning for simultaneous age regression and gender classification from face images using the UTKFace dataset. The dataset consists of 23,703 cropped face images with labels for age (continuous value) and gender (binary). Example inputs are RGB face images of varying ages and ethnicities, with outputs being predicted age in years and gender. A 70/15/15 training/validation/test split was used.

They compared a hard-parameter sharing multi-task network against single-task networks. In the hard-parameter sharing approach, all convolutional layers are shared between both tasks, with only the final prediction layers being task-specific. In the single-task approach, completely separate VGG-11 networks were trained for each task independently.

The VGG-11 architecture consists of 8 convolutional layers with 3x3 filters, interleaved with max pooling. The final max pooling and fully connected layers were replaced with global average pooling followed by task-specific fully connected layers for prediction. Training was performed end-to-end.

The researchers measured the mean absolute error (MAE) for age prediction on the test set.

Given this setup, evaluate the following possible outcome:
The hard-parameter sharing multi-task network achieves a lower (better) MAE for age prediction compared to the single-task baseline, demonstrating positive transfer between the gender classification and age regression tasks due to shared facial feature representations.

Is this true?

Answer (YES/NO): NO